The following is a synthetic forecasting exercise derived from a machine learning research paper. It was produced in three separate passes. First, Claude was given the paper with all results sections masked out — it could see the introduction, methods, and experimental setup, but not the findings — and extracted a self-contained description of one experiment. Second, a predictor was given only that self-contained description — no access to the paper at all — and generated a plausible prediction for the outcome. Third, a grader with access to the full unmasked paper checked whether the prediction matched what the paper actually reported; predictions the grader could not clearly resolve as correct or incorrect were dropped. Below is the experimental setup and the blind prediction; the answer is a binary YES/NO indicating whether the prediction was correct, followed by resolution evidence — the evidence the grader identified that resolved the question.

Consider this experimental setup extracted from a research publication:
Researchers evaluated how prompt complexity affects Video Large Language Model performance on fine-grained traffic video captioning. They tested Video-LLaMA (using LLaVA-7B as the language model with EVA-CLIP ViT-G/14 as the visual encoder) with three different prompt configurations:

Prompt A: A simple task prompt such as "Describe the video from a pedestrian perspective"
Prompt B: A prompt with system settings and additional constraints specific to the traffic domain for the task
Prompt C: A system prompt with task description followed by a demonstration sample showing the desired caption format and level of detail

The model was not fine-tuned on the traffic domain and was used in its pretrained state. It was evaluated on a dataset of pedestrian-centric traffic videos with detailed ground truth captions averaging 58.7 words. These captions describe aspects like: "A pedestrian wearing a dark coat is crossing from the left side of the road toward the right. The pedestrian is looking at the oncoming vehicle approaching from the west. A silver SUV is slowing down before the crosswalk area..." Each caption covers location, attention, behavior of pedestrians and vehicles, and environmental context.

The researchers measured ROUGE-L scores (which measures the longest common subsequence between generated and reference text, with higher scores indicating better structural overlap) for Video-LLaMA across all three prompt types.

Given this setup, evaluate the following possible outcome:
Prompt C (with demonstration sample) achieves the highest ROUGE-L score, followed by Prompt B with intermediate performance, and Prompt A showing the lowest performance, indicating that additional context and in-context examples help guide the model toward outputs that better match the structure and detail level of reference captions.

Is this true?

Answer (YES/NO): YES